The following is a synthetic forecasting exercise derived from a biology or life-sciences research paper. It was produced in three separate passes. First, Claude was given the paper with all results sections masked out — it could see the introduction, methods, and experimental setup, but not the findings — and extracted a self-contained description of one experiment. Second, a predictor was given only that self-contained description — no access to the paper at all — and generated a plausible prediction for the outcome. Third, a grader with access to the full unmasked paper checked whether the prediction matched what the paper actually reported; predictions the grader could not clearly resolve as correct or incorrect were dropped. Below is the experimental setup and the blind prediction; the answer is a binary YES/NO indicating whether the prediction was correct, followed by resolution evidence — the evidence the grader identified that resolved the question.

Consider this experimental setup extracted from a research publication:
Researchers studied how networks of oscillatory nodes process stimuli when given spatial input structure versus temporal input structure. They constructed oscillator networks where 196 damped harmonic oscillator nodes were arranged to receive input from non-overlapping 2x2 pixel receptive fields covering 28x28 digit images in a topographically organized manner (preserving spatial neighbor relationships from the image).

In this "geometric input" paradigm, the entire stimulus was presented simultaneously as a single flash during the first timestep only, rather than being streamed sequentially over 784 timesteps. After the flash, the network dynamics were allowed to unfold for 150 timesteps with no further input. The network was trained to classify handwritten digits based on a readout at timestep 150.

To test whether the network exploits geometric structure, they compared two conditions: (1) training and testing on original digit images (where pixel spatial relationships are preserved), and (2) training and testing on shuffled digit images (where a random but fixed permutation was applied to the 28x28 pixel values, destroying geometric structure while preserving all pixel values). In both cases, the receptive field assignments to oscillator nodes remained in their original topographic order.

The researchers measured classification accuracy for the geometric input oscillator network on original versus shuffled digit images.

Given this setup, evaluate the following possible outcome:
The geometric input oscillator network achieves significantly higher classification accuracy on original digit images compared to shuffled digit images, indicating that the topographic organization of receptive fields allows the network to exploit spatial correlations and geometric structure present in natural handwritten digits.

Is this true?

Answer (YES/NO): NO